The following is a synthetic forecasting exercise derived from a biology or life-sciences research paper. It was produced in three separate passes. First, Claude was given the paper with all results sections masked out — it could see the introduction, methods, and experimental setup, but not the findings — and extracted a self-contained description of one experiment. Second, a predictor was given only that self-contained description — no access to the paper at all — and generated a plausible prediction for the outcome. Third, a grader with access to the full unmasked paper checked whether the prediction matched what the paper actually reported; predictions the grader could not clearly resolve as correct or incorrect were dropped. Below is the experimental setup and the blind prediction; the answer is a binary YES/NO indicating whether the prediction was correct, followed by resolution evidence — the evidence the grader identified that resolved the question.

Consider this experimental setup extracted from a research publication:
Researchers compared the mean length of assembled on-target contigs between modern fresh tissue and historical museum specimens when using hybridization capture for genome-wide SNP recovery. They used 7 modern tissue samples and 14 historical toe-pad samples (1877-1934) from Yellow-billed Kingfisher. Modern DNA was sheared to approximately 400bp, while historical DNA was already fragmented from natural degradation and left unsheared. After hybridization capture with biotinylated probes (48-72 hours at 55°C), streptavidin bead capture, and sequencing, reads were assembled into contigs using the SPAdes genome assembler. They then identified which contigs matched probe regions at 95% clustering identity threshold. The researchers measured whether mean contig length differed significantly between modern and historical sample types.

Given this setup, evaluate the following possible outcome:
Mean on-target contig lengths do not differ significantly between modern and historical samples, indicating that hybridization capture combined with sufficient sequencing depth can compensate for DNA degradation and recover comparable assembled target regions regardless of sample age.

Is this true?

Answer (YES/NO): YES